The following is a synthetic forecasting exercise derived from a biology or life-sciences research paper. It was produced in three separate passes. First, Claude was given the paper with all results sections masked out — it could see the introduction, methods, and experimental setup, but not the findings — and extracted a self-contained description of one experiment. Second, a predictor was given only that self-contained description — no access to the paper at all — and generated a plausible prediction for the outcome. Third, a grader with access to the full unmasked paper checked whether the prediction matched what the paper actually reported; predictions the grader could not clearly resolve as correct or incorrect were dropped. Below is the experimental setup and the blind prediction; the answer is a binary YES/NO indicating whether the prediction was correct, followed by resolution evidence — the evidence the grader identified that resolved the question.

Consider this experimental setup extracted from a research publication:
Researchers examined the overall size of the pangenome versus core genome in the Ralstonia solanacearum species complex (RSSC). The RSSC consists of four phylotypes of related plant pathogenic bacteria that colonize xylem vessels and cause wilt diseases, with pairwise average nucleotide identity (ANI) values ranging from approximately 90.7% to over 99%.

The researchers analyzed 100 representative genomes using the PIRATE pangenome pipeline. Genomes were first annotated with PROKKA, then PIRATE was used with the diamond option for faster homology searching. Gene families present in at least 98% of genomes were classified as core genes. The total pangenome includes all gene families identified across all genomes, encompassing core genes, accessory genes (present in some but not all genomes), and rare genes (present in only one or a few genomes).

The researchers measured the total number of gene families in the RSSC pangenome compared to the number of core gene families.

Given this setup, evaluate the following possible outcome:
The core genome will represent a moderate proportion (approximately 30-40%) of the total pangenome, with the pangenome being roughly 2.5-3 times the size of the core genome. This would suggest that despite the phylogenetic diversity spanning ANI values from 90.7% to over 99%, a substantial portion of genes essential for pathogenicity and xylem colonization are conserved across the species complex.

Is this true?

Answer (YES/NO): NO